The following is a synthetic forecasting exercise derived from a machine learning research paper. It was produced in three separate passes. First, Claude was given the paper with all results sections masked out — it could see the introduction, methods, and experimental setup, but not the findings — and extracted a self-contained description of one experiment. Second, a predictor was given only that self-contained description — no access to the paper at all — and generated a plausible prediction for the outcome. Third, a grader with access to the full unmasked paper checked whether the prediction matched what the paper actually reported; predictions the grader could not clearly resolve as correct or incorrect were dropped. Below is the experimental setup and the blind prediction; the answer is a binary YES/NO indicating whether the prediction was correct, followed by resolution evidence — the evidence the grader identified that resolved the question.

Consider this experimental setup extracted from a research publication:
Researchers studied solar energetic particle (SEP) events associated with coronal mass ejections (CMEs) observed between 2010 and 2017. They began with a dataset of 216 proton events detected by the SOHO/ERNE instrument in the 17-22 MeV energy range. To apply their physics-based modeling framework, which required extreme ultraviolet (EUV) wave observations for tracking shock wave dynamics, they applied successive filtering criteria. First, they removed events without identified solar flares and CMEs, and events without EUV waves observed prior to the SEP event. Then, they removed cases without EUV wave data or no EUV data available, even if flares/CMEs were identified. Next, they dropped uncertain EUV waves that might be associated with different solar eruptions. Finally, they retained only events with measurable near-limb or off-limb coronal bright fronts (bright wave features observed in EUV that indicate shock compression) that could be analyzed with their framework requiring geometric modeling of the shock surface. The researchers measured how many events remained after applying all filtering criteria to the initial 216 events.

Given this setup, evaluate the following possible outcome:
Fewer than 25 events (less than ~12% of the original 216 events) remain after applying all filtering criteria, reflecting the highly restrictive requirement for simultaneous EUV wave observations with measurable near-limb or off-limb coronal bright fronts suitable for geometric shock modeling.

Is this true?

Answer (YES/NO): NO